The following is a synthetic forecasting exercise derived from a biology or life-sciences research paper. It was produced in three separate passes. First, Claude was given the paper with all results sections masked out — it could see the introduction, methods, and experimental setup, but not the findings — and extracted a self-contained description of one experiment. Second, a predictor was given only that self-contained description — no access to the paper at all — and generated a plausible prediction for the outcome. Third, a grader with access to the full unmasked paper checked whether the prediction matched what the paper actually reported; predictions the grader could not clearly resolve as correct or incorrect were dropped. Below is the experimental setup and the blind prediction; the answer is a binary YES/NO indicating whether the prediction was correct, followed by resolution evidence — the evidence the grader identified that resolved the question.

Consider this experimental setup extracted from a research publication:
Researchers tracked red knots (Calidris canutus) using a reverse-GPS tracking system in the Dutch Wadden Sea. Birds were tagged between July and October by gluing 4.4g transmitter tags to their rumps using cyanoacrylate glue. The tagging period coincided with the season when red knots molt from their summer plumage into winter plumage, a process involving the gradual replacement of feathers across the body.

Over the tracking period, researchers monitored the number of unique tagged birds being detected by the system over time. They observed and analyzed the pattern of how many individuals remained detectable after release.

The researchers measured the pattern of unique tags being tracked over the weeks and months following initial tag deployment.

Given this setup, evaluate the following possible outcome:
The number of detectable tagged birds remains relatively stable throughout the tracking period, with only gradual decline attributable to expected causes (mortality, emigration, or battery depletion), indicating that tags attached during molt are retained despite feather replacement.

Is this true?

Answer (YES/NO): NO